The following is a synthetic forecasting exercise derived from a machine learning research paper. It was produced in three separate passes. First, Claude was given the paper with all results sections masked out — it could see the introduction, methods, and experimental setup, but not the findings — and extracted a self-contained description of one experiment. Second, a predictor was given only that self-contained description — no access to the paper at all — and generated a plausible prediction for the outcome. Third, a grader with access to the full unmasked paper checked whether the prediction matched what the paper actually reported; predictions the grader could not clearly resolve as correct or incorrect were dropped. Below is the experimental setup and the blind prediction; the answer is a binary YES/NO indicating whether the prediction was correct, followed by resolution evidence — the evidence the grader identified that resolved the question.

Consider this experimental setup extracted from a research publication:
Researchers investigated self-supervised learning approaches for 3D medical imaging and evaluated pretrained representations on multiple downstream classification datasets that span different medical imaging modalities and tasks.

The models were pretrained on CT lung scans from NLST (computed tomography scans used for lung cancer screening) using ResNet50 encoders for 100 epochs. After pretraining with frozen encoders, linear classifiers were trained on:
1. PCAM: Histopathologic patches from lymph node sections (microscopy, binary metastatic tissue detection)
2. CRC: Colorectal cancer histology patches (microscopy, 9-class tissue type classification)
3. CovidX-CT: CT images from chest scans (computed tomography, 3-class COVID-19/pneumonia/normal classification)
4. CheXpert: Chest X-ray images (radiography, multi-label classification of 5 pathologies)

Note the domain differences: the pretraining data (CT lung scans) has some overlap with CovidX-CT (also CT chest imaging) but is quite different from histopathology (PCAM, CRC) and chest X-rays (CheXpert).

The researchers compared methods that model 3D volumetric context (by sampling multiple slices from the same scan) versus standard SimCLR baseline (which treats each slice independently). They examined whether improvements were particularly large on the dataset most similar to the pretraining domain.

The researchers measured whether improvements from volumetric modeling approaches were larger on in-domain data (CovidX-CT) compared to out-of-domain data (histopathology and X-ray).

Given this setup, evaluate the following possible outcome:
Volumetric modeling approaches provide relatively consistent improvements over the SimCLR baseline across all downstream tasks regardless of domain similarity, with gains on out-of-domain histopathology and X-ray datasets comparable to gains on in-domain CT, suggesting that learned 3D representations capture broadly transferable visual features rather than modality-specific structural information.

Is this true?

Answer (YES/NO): NO